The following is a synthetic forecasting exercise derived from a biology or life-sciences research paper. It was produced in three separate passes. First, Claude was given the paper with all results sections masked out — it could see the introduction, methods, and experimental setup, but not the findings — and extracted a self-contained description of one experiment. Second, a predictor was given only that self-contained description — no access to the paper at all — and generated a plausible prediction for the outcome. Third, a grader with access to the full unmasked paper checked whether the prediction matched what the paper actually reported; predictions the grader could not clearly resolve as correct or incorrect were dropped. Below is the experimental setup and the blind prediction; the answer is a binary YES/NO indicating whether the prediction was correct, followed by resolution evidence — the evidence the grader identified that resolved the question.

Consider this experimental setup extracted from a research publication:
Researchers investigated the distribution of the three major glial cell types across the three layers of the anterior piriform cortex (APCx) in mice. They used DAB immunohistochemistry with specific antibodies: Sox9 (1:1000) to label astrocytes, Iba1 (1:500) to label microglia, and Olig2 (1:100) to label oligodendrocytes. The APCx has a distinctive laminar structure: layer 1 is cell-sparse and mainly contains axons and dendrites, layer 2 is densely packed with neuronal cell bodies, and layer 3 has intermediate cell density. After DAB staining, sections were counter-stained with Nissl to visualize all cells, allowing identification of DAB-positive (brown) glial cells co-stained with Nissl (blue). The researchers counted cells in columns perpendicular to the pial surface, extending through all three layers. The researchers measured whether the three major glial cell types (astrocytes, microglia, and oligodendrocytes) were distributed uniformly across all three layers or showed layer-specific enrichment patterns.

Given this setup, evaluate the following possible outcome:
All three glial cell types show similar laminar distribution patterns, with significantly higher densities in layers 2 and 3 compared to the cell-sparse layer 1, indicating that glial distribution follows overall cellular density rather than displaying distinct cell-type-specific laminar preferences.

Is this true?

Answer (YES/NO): NO